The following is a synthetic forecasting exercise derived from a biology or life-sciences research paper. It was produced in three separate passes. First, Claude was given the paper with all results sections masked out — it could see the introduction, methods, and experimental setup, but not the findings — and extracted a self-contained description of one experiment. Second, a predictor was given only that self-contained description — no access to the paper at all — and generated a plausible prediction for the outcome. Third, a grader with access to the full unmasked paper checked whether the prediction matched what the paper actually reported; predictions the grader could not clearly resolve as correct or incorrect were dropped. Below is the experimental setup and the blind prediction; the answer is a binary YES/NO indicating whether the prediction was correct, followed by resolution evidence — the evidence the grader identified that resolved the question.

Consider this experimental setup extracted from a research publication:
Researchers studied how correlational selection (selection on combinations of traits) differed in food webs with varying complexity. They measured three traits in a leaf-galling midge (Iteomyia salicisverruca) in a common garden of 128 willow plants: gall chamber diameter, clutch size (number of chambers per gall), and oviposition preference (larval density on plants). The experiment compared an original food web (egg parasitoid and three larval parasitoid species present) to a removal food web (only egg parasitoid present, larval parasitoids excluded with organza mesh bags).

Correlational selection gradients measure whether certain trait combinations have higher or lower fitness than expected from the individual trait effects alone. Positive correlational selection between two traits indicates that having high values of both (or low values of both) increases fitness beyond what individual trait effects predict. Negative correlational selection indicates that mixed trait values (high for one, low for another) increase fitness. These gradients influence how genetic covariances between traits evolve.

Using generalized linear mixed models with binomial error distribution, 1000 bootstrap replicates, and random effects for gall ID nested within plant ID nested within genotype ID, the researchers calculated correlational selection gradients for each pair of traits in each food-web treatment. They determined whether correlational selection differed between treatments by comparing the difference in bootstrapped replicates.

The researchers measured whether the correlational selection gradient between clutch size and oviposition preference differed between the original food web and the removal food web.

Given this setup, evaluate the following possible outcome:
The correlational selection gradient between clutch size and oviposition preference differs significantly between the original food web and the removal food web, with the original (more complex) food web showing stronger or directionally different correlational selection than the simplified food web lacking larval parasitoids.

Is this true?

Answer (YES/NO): NO